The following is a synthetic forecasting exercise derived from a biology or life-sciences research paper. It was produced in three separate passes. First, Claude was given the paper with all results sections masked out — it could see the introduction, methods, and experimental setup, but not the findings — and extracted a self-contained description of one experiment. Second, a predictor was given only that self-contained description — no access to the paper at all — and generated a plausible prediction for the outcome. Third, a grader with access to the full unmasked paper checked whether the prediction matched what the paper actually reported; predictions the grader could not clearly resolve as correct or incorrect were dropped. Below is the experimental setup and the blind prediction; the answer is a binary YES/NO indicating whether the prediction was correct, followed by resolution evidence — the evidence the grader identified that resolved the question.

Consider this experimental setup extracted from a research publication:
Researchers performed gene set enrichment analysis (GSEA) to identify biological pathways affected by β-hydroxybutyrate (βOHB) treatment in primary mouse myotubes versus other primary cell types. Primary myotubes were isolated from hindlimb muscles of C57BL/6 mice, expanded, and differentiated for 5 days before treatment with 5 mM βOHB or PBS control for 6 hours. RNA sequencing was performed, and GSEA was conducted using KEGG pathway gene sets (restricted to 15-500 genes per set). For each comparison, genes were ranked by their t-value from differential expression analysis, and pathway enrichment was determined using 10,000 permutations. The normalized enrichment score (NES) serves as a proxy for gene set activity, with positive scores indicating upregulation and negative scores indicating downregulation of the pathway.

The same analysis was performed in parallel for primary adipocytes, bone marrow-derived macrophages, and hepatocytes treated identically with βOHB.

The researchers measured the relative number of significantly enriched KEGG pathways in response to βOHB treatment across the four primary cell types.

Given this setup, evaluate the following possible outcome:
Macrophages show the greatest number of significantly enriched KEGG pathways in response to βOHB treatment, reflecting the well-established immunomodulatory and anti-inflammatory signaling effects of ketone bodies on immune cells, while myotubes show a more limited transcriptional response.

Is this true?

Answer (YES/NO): NO